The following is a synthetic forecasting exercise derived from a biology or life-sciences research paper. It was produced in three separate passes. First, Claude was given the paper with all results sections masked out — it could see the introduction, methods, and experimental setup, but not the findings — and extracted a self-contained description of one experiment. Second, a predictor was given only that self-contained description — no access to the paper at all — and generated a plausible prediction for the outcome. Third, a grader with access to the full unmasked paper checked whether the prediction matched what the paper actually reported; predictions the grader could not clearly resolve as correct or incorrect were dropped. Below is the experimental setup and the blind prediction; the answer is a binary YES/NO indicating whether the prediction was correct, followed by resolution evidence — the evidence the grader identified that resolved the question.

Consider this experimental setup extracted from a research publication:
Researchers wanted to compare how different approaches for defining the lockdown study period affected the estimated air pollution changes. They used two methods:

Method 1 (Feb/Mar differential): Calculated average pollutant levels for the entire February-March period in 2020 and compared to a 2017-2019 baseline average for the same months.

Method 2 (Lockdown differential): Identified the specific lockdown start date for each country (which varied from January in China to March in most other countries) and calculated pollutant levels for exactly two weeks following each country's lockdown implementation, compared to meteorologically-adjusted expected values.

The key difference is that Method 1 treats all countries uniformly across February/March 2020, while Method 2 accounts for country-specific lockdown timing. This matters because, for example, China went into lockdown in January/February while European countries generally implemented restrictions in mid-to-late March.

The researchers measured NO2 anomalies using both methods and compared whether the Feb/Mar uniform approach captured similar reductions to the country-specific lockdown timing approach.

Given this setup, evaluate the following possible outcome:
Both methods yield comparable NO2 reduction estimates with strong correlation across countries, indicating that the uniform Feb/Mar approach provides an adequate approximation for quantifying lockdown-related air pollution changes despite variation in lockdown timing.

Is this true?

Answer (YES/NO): NO